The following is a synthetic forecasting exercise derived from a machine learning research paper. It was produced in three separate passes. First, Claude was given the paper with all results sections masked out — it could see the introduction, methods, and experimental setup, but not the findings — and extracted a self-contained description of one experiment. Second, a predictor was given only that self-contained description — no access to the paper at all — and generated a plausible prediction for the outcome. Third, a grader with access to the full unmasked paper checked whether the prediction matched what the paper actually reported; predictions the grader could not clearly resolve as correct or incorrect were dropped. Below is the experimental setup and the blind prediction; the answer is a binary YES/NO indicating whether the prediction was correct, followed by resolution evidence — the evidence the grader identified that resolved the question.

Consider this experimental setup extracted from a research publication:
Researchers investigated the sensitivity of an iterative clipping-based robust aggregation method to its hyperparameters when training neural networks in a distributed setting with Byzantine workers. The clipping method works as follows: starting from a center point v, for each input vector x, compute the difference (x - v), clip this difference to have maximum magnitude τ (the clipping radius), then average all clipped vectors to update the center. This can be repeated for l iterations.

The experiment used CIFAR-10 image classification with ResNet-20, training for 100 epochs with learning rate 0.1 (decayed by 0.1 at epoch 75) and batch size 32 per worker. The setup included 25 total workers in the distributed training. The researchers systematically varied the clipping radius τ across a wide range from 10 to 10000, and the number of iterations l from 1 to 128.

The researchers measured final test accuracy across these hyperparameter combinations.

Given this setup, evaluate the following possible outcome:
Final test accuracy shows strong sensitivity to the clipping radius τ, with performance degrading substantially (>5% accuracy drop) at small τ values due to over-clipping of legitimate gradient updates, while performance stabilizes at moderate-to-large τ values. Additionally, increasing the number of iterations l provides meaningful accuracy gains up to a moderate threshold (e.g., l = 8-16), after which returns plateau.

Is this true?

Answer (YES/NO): NO